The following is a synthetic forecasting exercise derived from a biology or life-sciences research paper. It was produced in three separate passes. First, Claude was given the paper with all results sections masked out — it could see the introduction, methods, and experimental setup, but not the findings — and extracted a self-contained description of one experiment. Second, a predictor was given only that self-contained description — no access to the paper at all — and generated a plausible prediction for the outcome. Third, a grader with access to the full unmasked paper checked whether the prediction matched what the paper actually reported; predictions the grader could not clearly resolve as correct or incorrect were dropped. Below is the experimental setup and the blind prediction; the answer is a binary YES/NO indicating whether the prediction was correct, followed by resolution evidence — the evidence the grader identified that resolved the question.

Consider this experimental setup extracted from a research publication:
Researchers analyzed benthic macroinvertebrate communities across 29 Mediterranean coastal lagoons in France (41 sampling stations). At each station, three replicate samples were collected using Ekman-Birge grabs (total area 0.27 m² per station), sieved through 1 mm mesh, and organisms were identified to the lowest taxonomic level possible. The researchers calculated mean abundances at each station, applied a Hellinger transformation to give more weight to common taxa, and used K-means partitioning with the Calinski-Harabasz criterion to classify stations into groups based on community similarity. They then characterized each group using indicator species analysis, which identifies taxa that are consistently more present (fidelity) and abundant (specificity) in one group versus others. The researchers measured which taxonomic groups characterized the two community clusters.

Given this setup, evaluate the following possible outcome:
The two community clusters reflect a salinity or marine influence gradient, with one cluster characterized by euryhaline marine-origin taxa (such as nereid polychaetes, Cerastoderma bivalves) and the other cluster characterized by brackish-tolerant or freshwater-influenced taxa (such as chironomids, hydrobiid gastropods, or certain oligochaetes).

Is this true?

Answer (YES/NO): NO